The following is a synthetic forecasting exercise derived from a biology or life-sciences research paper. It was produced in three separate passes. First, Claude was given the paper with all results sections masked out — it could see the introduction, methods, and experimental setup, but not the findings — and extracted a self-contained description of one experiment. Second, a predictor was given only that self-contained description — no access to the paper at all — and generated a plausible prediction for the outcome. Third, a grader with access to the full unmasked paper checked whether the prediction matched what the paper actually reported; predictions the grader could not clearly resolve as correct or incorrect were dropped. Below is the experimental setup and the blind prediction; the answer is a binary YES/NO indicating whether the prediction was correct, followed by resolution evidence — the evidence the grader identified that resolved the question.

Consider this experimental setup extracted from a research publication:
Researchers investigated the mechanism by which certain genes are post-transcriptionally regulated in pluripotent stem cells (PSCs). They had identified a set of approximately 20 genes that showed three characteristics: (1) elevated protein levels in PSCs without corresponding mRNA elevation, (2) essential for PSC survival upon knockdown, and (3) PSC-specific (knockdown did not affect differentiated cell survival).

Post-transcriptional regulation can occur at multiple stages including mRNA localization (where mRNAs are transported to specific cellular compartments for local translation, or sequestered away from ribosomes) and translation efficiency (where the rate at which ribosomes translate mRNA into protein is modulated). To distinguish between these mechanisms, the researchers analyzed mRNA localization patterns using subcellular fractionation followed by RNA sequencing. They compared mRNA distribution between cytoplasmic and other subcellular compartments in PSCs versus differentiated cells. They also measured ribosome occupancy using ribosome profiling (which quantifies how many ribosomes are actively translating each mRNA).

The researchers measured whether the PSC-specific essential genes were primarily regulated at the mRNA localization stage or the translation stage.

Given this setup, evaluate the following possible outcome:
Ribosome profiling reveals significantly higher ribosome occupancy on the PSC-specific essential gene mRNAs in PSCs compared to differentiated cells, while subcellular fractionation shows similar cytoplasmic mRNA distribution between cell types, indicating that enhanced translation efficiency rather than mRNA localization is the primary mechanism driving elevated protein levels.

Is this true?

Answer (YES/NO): NO